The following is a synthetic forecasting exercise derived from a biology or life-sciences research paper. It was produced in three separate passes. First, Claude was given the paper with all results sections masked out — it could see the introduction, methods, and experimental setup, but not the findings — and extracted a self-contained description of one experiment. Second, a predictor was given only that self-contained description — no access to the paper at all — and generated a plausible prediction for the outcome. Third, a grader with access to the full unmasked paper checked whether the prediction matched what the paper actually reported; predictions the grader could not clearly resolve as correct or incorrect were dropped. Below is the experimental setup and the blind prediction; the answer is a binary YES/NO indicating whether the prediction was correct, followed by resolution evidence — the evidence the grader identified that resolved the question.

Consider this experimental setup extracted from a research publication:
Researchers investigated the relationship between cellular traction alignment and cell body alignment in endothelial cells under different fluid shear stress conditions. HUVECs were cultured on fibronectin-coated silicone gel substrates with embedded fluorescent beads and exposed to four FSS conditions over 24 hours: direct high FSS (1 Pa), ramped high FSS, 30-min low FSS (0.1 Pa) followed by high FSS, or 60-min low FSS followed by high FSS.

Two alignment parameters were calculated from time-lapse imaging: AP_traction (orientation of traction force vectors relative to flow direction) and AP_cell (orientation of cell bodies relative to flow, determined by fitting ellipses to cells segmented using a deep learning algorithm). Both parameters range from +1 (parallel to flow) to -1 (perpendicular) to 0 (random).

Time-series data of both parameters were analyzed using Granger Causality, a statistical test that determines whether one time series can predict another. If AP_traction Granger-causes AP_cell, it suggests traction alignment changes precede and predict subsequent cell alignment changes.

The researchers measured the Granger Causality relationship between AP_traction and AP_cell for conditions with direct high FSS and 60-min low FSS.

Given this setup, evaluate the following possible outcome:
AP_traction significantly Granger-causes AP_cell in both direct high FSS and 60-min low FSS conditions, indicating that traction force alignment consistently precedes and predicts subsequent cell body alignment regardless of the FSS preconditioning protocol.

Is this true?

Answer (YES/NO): YES